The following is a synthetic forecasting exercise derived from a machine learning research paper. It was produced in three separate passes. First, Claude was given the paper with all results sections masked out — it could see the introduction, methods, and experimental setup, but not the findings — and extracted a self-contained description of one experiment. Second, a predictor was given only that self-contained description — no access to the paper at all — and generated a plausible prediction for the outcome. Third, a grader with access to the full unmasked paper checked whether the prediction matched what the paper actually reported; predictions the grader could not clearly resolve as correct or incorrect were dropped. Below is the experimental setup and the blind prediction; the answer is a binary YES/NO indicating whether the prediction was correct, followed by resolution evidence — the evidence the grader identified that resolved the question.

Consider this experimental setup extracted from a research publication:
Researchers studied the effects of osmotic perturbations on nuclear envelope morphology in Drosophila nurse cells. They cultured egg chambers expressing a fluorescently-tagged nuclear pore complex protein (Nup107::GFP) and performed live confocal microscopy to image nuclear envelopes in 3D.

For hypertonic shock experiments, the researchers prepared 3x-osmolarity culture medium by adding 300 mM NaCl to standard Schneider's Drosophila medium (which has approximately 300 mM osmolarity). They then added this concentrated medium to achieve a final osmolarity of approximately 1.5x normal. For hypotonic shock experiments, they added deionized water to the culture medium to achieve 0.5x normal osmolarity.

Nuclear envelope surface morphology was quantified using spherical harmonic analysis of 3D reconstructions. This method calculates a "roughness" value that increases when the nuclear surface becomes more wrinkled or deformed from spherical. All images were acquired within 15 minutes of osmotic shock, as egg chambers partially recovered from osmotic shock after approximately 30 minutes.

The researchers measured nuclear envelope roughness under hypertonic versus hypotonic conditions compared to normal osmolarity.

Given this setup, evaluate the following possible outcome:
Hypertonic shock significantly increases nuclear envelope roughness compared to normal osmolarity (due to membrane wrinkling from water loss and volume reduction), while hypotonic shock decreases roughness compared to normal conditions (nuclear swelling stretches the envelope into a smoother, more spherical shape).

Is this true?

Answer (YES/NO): YES